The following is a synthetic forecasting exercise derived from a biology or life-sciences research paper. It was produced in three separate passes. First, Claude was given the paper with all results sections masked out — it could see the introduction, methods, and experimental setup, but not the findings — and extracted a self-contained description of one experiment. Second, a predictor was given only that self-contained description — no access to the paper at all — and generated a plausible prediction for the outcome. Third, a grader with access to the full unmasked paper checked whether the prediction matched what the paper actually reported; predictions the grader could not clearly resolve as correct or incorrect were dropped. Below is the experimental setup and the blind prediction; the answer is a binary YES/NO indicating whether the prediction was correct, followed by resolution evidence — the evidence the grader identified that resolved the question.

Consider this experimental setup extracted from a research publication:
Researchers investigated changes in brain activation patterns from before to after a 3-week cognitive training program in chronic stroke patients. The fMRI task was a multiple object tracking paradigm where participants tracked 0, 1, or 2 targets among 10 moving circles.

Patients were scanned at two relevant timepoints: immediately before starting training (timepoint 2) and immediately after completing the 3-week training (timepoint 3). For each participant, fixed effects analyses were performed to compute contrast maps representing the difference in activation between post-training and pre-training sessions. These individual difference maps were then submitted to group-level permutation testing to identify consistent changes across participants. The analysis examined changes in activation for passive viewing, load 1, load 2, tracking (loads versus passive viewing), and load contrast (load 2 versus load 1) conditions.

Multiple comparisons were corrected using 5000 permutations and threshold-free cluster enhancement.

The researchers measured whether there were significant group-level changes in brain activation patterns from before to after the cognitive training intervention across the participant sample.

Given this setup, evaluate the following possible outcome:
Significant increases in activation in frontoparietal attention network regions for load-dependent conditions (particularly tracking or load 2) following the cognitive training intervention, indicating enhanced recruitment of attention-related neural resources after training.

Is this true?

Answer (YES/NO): NO